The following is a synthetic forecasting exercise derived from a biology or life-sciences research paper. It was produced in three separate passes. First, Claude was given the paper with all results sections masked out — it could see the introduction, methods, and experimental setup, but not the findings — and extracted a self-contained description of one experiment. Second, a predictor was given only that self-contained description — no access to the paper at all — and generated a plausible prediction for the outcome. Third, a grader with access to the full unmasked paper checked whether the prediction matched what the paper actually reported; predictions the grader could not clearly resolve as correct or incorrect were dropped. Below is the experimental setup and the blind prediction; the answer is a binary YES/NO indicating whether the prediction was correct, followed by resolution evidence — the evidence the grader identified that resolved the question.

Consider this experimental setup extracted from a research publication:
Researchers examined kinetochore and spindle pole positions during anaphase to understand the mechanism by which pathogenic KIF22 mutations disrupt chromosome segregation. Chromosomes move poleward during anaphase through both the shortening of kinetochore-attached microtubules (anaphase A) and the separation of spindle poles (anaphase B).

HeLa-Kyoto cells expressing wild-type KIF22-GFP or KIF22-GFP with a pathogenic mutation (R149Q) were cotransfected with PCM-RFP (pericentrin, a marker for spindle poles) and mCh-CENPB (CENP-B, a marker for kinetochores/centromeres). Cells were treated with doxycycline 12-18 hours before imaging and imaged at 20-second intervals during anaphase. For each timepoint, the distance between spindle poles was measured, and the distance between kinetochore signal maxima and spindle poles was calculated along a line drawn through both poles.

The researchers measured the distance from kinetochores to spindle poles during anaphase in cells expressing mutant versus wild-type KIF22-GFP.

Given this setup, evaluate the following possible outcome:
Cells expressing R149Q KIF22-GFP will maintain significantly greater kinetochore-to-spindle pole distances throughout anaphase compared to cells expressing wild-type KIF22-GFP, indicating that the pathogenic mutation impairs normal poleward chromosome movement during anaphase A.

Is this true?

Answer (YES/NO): NO